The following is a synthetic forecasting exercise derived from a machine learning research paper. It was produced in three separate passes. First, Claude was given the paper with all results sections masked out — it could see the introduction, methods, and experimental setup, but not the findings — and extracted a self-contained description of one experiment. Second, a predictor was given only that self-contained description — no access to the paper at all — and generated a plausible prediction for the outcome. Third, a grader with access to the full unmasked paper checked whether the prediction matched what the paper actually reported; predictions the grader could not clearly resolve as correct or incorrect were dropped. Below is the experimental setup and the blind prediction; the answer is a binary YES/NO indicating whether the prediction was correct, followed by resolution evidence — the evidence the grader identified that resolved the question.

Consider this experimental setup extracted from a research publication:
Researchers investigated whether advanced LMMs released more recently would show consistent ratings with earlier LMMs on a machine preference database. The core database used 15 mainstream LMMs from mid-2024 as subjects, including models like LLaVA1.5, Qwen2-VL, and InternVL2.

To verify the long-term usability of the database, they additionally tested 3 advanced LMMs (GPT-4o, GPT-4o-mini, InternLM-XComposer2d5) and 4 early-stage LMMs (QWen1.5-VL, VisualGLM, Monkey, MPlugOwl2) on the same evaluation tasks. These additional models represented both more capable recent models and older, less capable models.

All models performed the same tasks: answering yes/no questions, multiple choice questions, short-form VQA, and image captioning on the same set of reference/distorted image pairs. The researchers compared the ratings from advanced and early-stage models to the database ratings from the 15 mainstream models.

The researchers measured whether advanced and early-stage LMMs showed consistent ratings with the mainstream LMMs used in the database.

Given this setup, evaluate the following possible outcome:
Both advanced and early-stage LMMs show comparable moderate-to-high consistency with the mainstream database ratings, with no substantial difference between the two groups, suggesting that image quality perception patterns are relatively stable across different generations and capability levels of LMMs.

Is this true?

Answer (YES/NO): NO